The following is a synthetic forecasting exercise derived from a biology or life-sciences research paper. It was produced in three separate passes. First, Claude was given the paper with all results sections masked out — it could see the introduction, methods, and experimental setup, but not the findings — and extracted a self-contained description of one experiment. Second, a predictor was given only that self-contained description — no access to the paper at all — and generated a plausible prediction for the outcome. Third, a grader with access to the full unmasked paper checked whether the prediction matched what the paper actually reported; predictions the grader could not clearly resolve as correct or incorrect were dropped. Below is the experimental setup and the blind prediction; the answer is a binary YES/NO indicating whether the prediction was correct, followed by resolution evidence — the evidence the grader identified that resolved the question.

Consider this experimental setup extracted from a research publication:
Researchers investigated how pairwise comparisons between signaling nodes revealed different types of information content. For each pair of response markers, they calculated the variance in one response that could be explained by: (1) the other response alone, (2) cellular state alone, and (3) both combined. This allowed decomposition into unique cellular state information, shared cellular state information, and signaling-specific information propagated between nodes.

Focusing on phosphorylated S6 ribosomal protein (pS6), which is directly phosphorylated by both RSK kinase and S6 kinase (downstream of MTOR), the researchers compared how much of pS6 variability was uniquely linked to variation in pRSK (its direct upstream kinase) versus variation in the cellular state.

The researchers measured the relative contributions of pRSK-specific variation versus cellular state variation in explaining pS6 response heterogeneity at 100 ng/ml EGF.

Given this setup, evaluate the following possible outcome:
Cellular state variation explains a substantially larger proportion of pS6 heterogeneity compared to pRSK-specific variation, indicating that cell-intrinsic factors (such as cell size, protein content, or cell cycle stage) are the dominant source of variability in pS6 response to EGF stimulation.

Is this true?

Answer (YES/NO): YES